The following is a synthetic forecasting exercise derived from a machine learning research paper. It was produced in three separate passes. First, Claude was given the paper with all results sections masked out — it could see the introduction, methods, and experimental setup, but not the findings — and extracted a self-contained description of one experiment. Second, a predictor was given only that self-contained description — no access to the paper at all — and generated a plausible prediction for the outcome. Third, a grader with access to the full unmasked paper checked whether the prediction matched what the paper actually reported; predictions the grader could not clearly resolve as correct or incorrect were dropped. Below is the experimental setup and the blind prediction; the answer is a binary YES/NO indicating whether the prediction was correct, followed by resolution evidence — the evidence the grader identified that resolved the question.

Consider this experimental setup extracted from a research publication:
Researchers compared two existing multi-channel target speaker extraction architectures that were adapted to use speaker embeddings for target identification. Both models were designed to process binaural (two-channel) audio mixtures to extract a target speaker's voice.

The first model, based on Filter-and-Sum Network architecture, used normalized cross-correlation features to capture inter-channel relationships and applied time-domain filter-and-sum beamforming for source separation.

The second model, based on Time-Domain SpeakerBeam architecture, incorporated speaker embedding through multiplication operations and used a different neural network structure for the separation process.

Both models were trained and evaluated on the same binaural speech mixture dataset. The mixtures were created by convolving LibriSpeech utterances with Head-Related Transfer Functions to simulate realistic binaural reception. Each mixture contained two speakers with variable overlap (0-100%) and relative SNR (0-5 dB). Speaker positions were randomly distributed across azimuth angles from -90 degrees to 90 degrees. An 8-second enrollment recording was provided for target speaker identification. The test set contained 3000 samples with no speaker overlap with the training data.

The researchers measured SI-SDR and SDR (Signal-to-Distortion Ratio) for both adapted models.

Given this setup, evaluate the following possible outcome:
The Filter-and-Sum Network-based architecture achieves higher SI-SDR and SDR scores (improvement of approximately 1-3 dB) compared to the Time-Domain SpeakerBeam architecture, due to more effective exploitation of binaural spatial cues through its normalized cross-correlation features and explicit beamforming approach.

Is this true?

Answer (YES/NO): NO